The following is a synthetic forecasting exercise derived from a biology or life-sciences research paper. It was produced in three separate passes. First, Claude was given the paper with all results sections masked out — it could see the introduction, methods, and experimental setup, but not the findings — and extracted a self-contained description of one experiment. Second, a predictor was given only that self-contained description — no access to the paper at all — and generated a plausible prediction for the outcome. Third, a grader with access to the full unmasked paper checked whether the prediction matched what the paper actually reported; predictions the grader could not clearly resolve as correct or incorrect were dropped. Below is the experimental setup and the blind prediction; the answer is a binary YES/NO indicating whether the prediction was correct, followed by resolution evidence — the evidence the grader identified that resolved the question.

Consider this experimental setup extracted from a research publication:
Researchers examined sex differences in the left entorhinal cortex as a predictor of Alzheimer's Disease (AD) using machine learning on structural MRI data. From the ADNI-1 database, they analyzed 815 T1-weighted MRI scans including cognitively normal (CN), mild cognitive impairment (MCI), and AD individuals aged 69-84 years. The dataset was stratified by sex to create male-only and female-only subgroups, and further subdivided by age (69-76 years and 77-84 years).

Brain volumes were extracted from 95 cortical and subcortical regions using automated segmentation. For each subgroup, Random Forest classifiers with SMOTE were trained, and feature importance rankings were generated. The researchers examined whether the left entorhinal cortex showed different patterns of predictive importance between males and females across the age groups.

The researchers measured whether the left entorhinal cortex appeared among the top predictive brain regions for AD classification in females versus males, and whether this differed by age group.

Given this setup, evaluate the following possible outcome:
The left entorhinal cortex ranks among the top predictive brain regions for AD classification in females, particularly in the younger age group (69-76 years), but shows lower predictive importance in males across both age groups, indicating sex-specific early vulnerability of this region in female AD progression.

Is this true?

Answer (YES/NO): NO